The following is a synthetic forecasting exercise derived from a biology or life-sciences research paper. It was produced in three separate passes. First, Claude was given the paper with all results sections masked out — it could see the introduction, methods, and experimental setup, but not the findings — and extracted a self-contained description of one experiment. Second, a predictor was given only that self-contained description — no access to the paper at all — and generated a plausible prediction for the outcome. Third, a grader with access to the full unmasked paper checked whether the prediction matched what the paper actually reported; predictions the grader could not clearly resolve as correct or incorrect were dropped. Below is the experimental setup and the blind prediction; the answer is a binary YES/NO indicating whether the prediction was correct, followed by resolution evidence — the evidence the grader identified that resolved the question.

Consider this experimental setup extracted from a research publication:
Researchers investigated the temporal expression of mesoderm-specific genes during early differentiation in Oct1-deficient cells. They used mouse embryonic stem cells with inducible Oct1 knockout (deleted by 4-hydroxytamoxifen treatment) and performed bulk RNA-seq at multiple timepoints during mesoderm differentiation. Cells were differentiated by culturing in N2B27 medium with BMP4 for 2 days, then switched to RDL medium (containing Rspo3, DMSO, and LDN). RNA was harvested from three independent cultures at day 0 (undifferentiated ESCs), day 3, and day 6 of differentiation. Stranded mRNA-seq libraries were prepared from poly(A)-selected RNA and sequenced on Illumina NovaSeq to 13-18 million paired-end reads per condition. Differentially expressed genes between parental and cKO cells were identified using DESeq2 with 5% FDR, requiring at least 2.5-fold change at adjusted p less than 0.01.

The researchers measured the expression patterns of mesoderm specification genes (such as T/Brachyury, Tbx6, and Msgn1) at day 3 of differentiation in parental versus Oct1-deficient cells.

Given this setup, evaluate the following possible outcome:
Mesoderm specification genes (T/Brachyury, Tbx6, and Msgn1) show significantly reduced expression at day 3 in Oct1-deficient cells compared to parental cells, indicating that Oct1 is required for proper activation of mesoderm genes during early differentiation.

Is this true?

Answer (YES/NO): NO